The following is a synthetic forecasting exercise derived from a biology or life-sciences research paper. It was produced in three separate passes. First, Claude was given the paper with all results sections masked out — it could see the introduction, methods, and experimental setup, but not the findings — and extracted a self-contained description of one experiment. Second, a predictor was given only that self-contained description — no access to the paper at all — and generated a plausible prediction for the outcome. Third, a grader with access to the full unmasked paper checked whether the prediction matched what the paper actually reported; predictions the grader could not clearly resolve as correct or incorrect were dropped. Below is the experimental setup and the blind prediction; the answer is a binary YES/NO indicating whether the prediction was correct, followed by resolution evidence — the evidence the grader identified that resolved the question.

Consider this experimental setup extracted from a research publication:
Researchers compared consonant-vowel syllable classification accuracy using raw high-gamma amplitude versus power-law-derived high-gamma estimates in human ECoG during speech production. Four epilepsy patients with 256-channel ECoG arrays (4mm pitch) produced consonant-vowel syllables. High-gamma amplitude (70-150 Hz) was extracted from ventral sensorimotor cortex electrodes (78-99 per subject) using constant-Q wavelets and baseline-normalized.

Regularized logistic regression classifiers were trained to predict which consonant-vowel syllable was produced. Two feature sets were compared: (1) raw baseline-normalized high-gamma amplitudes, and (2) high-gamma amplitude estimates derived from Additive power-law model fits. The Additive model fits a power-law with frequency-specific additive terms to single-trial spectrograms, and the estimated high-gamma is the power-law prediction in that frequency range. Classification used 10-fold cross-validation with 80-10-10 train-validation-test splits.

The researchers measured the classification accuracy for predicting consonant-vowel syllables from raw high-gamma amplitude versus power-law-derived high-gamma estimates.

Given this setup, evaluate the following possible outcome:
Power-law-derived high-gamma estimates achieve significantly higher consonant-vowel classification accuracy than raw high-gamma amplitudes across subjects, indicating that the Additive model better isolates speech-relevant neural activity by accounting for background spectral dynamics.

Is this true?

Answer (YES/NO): NO